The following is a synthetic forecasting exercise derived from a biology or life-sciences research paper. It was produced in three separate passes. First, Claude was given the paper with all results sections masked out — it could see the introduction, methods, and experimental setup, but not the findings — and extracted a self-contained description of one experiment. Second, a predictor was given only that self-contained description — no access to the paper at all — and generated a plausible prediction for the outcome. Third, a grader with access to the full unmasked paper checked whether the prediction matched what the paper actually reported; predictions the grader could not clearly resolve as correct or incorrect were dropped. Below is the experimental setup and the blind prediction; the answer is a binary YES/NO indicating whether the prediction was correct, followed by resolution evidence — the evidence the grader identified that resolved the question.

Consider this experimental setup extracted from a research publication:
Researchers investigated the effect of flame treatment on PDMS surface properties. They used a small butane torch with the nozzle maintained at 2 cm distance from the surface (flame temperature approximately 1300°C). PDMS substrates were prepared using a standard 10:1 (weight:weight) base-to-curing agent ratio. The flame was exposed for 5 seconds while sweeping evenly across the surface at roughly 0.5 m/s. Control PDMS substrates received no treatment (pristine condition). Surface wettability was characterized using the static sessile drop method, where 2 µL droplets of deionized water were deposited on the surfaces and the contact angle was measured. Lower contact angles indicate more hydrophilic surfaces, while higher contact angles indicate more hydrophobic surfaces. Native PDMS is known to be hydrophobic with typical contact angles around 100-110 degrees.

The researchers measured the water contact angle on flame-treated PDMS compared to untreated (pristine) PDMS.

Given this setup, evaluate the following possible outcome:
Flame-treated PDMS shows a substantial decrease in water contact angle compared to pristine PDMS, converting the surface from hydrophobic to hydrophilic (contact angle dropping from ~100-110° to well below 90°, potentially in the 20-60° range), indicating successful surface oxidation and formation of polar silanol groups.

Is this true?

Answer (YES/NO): NO